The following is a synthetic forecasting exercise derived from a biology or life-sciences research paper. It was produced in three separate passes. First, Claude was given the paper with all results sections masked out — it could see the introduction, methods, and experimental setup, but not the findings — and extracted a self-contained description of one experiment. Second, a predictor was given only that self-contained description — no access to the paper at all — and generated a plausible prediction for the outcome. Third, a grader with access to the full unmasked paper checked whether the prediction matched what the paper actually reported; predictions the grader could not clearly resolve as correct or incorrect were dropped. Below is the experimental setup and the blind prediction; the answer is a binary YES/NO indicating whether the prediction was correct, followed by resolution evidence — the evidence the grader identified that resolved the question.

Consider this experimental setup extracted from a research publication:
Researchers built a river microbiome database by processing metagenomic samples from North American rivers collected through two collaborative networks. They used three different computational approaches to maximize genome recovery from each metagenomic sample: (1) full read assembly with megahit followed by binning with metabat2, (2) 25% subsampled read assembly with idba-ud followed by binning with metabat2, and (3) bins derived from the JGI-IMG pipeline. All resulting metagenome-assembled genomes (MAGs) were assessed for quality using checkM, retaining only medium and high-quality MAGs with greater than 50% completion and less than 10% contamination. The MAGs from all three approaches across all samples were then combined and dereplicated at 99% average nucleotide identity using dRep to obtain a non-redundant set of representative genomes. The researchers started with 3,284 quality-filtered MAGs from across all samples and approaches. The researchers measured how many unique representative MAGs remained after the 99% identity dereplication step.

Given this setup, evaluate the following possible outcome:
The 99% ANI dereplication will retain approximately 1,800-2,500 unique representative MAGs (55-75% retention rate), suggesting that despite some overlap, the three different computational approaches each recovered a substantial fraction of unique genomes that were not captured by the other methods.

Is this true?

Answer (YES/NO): YES